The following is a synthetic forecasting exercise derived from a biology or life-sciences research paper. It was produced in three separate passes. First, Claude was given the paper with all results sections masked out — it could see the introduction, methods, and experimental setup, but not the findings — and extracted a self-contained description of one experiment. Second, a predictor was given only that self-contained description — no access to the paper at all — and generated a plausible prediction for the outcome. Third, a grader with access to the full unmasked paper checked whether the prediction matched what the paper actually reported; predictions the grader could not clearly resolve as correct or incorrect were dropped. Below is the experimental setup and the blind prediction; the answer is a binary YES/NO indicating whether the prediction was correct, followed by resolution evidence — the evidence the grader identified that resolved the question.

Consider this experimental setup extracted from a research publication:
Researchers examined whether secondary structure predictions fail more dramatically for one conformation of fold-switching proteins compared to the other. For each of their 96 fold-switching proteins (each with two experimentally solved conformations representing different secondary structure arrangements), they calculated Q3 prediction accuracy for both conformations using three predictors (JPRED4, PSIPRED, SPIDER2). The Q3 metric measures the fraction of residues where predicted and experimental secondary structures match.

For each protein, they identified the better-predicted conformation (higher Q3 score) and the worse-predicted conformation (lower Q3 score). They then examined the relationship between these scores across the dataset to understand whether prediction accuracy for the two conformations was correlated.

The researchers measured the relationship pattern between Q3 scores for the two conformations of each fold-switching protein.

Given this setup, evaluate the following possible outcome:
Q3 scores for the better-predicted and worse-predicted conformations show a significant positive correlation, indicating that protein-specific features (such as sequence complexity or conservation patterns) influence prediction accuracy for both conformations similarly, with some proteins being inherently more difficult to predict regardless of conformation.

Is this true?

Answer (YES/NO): NO